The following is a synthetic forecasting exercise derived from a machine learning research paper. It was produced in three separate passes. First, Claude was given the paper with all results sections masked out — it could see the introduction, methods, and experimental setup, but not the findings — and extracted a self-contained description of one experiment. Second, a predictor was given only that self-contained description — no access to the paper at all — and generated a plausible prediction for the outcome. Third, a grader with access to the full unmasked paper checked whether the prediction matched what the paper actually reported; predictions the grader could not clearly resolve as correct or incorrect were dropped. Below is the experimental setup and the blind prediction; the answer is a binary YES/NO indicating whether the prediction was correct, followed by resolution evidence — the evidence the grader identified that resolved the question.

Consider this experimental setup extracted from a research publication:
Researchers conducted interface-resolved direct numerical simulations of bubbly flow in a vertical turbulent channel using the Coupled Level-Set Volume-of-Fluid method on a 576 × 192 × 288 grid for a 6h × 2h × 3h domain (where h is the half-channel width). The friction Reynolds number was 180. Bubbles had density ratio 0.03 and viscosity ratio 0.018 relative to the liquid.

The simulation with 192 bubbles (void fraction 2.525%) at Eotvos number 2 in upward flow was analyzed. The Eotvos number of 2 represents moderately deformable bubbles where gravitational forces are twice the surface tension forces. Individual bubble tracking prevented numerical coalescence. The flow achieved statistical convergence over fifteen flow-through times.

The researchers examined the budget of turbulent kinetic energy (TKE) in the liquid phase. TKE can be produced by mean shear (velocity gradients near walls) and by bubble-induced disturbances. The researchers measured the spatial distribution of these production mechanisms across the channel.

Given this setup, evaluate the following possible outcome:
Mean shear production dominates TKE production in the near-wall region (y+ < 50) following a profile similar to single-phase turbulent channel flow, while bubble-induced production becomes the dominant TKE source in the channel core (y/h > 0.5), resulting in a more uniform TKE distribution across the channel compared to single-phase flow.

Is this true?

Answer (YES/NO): NO